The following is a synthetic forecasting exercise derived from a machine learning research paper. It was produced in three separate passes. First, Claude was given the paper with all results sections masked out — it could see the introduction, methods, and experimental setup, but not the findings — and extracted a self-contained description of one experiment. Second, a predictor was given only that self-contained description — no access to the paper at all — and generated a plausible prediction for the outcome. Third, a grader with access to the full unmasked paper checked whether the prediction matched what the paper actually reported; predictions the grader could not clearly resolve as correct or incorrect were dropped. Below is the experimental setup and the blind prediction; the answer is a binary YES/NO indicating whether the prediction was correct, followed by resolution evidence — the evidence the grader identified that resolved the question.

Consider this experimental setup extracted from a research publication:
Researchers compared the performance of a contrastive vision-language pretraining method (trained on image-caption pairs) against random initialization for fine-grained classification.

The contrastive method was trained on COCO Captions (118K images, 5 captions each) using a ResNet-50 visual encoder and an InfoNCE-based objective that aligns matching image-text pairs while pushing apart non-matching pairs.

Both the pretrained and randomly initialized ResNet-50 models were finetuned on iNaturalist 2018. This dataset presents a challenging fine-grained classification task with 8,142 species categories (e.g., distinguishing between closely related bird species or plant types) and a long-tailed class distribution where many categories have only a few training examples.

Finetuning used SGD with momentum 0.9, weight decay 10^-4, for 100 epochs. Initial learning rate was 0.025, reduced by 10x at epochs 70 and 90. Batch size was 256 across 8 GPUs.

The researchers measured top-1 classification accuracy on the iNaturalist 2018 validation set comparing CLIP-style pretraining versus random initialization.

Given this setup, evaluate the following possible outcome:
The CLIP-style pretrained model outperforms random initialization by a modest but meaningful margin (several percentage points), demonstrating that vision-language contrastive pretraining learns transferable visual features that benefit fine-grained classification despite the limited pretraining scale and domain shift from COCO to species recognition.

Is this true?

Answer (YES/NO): NO